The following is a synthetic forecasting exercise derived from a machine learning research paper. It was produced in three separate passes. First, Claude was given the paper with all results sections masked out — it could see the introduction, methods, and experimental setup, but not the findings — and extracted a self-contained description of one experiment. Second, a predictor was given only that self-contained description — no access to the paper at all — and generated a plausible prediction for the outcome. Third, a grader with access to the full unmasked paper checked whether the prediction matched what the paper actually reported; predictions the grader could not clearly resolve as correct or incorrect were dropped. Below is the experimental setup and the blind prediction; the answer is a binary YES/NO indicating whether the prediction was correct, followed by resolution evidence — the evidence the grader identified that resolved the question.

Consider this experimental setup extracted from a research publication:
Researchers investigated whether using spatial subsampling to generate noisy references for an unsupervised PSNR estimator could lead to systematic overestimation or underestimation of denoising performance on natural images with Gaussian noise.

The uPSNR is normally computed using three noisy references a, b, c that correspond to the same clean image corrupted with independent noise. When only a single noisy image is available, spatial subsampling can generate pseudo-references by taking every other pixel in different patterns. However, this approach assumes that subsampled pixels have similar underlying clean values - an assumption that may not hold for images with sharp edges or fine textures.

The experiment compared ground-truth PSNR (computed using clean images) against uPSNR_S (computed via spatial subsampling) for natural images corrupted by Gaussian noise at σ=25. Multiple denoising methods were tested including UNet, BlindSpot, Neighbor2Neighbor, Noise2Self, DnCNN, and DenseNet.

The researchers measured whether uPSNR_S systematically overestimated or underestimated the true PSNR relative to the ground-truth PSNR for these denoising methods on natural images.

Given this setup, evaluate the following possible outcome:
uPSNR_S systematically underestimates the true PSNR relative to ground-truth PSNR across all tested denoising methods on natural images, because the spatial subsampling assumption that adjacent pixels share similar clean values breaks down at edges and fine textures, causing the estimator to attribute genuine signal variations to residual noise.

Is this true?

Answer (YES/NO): NO